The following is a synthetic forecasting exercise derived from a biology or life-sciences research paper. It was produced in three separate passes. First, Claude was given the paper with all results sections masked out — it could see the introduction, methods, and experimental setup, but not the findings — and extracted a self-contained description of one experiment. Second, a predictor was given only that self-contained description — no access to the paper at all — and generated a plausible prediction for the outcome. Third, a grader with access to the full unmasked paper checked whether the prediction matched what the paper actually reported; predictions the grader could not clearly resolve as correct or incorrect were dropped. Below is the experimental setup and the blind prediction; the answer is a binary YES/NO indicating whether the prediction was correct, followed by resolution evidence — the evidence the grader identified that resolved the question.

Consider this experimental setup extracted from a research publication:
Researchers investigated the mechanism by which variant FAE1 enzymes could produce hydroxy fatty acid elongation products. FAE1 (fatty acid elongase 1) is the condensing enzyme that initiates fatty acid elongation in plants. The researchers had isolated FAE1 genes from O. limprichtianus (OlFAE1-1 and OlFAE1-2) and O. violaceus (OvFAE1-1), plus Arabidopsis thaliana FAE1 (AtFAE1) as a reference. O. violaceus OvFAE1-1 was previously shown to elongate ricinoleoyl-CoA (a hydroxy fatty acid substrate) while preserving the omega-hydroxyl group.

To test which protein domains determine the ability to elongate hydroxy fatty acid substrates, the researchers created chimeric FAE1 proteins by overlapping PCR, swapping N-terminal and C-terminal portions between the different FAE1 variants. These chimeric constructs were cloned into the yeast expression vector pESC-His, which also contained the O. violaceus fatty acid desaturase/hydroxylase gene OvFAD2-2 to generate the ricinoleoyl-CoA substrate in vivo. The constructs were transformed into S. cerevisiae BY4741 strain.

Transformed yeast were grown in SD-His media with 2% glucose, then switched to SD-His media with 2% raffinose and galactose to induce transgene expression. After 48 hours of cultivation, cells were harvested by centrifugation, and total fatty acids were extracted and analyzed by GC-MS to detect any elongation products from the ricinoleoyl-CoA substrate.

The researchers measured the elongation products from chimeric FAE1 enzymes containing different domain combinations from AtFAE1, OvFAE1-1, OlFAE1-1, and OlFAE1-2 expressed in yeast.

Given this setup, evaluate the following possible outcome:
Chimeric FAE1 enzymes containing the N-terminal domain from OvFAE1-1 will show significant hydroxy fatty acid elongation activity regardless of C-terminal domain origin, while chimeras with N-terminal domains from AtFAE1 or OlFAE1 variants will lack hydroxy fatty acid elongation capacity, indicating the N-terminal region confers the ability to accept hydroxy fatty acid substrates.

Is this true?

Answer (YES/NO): NO